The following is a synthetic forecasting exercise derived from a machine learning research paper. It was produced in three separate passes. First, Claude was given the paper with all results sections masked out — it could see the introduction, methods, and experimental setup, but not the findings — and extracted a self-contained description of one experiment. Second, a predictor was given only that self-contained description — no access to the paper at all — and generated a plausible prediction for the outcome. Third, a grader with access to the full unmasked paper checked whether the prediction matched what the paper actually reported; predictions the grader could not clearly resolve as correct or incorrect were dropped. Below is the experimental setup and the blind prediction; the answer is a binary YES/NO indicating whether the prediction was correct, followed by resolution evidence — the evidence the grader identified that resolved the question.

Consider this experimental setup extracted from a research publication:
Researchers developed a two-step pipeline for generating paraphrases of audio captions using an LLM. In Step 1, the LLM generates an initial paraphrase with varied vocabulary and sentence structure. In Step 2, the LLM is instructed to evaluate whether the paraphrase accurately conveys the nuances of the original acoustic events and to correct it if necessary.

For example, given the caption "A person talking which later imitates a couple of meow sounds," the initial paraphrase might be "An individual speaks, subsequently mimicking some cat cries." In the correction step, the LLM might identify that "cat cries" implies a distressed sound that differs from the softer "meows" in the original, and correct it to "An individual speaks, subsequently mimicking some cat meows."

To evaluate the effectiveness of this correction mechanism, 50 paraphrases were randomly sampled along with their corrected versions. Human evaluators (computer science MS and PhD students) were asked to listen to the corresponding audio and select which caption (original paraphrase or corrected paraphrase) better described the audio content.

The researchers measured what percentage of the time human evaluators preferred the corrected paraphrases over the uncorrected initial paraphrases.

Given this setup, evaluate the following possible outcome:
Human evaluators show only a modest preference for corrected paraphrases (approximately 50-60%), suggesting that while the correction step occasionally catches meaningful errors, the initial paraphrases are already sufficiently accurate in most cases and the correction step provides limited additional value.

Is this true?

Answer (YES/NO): NO